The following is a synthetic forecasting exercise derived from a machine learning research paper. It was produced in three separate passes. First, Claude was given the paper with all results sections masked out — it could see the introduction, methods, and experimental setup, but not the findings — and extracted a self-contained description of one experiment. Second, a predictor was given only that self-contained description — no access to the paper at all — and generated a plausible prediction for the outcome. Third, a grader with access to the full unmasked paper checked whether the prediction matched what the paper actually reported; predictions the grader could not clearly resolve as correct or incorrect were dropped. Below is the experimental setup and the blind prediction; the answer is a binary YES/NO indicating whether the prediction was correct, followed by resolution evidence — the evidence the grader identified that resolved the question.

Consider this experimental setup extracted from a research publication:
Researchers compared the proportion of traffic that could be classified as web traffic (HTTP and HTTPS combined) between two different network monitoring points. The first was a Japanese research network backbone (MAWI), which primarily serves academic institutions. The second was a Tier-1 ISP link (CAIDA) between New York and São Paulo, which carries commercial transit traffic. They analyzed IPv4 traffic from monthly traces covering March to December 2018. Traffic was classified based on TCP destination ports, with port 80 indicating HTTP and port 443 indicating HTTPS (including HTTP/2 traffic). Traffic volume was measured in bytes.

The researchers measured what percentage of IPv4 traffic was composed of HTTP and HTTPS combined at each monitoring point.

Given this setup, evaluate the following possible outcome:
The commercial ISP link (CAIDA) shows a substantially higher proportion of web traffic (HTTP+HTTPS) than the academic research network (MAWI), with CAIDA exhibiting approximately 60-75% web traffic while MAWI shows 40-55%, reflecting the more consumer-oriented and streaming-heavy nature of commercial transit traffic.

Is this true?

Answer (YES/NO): NO